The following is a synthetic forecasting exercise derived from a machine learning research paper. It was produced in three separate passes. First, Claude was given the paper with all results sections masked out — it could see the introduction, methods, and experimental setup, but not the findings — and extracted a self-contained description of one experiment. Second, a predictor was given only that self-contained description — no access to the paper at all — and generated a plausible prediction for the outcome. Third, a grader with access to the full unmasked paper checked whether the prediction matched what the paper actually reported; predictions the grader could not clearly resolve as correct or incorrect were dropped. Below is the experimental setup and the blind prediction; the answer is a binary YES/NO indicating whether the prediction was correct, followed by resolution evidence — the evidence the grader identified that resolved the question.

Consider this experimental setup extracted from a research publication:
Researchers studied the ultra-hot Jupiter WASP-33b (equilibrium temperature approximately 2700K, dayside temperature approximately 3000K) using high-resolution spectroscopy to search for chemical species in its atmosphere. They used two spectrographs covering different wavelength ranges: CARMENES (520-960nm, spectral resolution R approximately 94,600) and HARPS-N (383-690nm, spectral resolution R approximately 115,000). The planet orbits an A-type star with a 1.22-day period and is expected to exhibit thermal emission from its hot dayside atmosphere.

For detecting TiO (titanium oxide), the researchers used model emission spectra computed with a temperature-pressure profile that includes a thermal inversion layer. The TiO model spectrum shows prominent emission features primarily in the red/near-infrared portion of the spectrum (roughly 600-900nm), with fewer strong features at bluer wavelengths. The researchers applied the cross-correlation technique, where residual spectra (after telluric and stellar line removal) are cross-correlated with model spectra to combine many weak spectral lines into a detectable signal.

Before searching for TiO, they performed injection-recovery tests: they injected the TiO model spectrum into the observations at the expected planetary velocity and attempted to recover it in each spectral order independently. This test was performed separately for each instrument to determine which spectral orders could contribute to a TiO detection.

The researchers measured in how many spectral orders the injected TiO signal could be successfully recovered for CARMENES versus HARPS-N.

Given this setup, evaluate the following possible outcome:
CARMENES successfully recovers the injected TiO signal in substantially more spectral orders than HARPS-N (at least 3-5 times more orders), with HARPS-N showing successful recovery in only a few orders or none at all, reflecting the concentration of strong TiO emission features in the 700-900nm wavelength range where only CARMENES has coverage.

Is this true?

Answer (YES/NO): YES